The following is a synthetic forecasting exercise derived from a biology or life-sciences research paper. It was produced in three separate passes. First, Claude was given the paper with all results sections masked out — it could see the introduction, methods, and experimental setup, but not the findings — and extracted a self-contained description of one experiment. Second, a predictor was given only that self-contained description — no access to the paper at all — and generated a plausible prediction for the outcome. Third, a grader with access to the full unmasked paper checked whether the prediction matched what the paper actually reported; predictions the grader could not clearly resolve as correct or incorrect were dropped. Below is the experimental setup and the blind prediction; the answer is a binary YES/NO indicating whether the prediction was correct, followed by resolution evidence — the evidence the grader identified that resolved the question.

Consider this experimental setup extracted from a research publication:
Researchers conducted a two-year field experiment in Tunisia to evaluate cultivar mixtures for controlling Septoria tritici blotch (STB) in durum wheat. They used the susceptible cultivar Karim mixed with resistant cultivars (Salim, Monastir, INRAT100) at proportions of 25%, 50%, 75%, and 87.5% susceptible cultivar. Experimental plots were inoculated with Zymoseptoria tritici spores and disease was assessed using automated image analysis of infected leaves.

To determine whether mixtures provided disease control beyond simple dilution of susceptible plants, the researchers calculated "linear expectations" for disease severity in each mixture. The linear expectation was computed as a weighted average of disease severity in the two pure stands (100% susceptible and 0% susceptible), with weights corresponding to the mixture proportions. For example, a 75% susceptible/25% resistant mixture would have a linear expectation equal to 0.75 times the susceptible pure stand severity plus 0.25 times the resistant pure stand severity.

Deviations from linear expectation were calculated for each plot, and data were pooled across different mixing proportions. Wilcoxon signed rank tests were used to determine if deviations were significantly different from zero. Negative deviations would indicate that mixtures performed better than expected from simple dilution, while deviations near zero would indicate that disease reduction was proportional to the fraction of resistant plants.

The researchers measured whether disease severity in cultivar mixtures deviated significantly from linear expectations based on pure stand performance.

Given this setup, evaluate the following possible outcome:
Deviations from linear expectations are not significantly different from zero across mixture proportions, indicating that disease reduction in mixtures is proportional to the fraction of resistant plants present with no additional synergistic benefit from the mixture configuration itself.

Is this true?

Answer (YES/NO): NO